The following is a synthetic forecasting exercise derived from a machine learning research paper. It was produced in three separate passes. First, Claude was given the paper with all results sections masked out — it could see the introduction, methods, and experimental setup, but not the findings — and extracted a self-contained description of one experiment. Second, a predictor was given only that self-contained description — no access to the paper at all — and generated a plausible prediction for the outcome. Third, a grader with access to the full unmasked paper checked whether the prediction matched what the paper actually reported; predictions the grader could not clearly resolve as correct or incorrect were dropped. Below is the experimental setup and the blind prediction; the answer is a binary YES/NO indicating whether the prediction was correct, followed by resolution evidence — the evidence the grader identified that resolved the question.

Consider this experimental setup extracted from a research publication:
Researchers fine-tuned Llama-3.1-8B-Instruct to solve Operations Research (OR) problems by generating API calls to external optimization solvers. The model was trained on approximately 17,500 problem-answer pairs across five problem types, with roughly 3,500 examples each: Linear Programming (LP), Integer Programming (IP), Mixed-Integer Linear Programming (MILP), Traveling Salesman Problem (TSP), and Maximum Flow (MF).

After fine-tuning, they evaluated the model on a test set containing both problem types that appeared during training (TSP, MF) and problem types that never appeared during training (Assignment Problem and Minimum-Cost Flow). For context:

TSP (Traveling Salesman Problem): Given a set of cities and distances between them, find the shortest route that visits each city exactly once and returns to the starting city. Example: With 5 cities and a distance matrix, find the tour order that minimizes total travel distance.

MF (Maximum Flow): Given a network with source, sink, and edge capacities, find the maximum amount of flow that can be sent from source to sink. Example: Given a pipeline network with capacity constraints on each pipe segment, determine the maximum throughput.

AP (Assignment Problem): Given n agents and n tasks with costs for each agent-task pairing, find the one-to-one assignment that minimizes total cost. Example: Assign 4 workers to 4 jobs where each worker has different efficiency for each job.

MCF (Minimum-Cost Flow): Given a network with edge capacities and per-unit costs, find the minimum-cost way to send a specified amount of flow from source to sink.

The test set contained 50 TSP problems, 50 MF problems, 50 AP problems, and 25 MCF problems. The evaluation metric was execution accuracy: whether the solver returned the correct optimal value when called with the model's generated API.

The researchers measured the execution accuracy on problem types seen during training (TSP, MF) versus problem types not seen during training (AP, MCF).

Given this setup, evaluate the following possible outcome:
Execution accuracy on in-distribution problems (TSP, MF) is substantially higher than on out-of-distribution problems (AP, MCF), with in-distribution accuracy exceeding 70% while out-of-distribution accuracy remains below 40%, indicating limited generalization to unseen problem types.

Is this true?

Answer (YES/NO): NO